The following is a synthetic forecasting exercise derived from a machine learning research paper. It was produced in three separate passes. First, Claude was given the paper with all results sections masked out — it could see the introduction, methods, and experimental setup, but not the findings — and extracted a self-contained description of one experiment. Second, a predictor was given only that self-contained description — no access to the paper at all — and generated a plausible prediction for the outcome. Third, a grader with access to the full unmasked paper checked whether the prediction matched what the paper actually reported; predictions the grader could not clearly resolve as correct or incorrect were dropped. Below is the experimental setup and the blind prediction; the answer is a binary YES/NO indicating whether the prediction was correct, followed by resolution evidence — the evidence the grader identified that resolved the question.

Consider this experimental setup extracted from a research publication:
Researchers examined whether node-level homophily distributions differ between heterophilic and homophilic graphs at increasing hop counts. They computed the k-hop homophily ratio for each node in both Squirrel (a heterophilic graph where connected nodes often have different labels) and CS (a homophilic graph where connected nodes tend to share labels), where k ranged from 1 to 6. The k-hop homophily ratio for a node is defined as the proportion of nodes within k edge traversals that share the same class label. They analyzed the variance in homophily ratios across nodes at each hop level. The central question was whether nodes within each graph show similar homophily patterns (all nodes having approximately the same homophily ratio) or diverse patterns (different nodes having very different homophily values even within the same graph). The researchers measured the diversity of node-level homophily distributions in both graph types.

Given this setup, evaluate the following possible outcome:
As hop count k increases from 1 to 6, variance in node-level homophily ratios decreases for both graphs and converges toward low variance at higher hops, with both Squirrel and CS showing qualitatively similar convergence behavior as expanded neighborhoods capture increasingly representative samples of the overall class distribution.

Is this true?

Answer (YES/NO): NO